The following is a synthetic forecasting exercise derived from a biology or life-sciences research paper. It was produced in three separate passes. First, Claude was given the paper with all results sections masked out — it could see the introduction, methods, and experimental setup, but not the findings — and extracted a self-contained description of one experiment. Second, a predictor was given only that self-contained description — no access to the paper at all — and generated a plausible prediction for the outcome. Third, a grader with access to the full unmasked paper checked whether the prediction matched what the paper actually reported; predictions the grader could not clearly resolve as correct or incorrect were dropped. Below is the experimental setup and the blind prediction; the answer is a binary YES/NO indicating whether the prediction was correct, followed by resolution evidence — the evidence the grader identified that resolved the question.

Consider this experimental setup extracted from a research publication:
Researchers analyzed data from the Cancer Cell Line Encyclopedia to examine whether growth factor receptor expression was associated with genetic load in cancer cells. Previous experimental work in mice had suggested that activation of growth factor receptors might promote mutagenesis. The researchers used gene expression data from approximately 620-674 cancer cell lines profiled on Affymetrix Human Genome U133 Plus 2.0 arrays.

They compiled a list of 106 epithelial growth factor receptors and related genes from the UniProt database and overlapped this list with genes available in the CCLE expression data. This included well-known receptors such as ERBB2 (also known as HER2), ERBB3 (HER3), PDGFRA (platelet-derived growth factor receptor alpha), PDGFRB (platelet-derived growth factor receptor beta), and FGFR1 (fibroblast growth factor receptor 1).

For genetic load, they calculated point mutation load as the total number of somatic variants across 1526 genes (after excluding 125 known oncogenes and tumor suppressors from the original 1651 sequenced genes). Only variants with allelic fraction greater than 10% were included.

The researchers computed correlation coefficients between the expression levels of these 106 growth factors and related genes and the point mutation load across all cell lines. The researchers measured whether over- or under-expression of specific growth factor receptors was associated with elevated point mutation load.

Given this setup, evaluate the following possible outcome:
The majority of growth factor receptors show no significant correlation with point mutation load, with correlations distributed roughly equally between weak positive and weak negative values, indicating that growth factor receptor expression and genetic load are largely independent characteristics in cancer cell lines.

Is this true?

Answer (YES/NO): NO